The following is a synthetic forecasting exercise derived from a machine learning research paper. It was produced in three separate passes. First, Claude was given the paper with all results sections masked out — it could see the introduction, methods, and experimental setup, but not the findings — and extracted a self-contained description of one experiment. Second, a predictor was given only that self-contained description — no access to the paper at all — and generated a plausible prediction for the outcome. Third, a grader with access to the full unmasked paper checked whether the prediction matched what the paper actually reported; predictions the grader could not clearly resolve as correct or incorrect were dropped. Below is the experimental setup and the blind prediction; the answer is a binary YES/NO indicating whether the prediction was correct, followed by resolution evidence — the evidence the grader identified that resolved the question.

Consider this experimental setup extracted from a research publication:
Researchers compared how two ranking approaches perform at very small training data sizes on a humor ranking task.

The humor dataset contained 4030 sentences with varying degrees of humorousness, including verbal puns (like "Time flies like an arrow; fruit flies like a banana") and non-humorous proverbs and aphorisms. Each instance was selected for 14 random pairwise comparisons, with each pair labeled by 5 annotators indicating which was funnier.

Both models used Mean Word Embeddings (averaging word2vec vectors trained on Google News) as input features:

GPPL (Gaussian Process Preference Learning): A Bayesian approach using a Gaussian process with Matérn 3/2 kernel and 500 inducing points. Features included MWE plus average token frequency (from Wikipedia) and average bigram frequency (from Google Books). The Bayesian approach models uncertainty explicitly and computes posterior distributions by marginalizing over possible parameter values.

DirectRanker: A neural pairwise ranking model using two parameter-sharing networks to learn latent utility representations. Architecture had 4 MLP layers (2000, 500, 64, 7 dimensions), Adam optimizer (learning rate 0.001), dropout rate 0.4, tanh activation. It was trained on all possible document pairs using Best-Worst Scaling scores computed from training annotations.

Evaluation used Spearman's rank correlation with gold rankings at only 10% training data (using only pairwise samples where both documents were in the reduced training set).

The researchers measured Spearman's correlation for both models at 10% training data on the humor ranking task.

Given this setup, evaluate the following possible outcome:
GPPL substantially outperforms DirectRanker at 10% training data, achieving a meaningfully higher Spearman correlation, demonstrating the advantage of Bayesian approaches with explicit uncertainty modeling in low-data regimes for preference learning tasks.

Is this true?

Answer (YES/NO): YES